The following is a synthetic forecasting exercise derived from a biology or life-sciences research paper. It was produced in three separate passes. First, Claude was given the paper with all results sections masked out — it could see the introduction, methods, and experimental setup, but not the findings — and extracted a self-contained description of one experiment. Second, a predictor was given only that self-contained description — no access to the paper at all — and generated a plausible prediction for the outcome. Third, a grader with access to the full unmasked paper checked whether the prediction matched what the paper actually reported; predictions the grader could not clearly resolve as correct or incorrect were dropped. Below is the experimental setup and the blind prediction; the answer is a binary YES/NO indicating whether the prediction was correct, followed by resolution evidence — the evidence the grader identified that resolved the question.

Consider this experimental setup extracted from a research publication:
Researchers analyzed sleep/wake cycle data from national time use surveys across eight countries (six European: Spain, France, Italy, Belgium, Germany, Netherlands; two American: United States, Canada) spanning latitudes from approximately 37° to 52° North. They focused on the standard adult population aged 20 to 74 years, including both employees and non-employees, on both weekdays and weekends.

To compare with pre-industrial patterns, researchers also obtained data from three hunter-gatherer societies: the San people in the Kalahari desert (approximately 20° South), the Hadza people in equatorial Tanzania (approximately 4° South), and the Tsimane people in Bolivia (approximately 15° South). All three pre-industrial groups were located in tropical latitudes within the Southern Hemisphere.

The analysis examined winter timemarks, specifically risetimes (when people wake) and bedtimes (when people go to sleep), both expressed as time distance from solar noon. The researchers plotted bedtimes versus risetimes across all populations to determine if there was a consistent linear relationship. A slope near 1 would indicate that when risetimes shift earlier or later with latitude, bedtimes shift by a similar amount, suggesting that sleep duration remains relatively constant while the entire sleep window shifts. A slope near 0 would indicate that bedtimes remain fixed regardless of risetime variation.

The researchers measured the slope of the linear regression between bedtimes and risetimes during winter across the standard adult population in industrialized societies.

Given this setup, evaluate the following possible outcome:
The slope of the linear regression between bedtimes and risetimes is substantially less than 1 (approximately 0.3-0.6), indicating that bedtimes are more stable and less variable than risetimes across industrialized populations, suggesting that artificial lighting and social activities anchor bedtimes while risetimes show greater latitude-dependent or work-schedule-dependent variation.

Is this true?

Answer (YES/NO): NO